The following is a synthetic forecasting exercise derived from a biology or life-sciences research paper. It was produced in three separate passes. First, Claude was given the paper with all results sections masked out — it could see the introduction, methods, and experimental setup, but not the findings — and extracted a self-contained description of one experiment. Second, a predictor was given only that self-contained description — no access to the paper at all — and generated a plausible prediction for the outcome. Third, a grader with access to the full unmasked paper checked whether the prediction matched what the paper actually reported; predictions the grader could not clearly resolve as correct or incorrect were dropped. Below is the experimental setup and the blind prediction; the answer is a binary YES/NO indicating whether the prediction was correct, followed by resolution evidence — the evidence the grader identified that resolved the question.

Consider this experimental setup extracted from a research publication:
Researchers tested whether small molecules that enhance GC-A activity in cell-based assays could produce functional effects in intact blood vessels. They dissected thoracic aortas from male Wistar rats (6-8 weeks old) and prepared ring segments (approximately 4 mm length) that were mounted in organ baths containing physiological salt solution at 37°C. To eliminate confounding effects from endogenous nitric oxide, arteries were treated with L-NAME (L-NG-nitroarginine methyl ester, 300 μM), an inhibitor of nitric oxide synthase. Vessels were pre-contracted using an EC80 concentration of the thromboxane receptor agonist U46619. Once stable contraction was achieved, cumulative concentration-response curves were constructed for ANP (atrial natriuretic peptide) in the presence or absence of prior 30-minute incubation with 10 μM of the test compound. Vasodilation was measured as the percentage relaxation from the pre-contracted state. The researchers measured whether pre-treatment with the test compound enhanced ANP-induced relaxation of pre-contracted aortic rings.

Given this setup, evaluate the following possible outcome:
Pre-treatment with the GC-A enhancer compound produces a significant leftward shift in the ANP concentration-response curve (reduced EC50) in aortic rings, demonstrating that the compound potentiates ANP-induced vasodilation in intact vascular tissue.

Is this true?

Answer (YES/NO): YES